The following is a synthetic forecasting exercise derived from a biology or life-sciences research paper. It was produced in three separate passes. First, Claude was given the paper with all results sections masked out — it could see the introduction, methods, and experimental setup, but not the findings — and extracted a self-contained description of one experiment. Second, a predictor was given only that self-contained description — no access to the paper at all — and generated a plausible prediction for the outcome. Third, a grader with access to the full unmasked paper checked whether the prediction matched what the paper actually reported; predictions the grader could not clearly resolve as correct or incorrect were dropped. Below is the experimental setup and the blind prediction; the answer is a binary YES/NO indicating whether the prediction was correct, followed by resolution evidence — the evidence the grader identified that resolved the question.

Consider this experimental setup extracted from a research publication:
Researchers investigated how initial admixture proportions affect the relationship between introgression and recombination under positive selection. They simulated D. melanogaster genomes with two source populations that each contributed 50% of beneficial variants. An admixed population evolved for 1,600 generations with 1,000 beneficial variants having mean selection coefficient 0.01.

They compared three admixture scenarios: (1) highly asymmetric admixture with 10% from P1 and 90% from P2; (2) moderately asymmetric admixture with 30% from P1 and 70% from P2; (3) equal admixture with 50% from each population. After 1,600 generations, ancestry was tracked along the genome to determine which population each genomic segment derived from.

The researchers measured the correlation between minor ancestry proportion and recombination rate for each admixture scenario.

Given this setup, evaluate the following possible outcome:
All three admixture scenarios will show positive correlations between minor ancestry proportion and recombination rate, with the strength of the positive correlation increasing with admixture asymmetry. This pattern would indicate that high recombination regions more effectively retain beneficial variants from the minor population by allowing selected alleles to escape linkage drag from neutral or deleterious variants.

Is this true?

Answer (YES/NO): NO